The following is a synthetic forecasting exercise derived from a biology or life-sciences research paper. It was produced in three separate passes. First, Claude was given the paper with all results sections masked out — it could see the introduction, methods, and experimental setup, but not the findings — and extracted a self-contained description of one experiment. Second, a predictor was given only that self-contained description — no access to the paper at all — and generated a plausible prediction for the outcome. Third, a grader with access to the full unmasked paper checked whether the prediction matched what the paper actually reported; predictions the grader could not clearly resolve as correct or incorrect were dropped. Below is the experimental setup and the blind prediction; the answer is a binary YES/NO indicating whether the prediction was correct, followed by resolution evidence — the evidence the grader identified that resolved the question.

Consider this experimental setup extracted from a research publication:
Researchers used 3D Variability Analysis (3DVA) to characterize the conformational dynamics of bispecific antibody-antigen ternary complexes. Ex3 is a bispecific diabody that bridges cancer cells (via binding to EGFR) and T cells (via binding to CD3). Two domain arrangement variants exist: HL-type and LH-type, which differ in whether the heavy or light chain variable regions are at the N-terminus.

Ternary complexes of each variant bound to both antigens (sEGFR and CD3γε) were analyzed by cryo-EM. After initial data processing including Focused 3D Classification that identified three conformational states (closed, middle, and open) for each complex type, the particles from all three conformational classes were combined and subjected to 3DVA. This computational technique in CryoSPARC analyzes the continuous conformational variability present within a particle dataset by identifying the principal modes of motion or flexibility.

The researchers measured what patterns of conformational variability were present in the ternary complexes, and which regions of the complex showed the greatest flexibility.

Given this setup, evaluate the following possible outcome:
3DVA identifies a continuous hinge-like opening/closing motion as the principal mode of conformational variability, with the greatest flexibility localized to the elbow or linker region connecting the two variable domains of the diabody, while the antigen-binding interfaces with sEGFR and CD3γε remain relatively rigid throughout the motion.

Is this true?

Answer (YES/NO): YES